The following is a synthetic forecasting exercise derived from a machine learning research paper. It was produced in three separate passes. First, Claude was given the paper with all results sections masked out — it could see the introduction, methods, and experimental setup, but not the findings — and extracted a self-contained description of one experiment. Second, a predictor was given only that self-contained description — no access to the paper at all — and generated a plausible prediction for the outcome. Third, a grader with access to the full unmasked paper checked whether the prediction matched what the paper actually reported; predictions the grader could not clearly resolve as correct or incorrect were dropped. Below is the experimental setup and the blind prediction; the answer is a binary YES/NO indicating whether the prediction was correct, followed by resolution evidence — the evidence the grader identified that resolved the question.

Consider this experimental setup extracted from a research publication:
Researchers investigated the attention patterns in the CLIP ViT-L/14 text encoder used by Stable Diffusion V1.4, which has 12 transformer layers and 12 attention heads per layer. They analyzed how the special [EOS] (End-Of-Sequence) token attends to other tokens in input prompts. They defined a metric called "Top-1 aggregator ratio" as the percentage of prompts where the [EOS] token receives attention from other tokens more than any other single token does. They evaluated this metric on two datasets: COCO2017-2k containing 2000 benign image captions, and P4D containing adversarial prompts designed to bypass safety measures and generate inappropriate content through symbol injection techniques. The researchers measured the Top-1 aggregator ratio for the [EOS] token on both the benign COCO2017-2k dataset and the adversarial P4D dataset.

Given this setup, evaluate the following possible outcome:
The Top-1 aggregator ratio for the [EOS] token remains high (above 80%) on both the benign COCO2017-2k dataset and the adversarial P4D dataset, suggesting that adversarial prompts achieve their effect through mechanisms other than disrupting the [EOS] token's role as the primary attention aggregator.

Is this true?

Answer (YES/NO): YES